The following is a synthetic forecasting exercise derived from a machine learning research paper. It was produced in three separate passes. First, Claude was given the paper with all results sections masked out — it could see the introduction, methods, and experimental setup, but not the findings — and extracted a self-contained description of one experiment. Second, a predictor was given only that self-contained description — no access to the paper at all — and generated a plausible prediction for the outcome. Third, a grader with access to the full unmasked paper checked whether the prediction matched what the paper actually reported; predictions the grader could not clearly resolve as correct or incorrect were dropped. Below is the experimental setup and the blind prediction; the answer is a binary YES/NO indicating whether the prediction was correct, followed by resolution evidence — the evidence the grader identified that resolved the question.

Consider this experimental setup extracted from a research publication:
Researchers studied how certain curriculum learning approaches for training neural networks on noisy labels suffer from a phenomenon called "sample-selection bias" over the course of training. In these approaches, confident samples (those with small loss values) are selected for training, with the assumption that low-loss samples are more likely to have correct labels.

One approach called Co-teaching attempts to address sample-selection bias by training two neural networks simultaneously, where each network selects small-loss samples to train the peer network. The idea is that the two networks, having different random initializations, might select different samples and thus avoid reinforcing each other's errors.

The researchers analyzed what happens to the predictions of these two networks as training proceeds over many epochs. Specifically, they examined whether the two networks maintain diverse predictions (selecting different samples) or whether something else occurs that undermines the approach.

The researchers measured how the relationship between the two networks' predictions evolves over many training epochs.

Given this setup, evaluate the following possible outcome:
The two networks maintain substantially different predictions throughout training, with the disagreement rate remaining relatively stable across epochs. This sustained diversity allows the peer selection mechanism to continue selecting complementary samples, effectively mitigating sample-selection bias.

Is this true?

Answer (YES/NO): NO